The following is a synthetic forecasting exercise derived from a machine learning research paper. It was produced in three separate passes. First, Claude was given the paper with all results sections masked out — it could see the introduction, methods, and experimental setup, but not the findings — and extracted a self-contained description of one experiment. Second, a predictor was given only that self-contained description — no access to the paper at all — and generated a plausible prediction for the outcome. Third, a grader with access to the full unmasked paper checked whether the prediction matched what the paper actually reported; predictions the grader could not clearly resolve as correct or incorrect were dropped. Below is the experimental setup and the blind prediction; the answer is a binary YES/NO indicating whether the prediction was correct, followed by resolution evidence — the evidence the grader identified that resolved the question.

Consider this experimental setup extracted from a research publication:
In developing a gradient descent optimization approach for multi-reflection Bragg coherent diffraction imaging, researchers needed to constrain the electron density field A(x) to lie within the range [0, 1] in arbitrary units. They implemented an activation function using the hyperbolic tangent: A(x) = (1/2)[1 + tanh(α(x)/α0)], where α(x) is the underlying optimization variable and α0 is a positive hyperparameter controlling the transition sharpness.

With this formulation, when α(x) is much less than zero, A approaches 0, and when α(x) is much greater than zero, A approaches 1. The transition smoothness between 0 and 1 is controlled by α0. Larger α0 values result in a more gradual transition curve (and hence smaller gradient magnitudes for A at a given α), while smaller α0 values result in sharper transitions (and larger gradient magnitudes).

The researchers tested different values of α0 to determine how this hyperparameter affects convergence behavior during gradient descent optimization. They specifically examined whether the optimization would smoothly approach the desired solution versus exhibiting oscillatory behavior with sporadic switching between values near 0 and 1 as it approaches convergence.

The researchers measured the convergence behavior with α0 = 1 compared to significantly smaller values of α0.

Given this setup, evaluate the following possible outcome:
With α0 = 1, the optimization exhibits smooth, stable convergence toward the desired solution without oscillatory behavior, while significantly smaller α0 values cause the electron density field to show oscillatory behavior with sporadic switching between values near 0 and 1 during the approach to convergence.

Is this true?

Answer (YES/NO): YES